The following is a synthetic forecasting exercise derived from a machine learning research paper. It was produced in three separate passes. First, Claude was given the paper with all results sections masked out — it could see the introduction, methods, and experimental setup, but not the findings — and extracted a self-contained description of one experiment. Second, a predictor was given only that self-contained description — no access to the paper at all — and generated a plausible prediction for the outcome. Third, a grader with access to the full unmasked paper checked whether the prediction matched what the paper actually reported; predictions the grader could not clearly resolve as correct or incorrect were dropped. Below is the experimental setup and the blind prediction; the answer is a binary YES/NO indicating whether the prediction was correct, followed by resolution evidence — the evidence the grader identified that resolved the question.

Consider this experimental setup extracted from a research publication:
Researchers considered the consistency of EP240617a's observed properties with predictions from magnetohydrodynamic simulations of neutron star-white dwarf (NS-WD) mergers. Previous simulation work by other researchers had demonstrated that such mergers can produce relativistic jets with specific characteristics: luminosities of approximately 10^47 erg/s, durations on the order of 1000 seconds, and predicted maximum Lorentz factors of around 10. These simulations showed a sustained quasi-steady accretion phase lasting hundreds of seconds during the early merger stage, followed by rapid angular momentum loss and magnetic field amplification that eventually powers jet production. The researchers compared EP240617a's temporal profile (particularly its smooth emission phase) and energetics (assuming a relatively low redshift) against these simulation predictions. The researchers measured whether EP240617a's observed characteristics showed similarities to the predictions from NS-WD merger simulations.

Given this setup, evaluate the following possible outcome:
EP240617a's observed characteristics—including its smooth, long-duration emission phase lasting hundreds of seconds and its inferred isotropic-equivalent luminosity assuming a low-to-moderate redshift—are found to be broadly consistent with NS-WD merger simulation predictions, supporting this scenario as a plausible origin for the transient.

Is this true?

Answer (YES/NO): YES